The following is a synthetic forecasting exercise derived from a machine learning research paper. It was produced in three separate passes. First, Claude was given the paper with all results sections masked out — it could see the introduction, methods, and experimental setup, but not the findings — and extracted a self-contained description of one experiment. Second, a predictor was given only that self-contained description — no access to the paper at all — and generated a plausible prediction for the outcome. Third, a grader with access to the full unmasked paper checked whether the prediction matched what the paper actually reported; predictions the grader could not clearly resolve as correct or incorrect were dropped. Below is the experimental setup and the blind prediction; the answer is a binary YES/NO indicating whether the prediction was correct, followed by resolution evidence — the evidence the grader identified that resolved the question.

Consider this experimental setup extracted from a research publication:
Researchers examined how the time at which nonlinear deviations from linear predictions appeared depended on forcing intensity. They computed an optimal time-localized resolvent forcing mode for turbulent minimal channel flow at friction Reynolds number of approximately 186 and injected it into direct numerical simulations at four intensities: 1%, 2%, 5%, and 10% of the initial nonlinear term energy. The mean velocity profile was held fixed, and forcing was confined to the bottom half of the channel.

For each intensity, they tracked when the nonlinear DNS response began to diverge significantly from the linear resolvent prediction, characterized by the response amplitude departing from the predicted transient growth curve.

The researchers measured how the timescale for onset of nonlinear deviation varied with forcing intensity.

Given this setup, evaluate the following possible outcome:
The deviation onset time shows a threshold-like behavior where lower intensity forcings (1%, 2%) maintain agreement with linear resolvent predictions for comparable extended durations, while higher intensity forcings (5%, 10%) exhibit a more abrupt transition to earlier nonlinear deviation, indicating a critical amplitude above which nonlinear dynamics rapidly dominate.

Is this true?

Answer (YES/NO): NO